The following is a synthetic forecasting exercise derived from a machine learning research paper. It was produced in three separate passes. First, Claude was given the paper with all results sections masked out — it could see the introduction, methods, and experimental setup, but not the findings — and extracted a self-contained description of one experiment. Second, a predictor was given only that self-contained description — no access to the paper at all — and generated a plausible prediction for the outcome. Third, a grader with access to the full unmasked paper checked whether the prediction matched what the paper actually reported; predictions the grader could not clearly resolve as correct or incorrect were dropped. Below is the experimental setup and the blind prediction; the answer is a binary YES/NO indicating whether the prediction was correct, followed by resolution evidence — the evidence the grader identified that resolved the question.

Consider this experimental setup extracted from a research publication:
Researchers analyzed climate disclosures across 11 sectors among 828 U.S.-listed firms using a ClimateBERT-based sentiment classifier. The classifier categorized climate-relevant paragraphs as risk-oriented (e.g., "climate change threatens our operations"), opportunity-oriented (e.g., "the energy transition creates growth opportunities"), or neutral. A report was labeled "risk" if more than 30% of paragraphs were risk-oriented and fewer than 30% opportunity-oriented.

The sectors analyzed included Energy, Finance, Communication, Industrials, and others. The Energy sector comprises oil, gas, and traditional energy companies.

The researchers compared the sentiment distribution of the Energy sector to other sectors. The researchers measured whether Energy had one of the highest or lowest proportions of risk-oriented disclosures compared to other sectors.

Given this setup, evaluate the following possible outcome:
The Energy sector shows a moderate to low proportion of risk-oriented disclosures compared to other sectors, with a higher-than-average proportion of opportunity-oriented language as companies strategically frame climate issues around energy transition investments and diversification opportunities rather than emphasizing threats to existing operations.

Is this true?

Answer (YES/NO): NO